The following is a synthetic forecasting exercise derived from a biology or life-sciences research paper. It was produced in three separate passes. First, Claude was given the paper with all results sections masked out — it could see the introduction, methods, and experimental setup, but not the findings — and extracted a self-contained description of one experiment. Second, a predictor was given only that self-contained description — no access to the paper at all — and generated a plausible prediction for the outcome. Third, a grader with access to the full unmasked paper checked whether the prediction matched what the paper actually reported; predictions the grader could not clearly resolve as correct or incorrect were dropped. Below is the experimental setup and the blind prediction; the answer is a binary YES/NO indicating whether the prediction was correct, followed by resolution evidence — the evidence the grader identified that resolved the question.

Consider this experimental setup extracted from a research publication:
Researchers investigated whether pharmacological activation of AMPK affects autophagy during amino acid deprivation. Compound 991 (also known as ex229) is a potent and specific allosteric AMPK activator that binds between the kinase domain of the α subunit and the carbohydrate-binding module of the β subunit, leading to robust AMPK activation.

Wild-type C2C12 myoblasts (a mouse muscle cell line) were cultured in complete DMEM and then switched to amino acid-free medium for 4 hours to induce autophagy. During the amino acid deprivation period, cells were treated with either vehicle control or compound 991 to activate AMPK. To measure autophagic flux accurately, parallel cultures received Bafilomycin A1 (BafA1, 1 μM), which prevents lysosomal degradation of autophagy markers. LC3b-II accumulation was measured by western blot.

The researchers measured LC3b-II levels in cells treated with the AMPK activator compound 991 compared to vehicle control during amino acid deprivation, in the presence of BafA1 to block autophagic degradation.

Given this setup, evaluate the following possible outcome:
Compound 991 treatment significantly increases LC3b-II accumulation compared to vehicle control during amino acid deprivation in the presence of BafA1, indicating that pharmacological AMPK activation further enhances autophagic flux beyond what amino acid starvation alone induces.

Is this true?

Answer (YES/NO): NO